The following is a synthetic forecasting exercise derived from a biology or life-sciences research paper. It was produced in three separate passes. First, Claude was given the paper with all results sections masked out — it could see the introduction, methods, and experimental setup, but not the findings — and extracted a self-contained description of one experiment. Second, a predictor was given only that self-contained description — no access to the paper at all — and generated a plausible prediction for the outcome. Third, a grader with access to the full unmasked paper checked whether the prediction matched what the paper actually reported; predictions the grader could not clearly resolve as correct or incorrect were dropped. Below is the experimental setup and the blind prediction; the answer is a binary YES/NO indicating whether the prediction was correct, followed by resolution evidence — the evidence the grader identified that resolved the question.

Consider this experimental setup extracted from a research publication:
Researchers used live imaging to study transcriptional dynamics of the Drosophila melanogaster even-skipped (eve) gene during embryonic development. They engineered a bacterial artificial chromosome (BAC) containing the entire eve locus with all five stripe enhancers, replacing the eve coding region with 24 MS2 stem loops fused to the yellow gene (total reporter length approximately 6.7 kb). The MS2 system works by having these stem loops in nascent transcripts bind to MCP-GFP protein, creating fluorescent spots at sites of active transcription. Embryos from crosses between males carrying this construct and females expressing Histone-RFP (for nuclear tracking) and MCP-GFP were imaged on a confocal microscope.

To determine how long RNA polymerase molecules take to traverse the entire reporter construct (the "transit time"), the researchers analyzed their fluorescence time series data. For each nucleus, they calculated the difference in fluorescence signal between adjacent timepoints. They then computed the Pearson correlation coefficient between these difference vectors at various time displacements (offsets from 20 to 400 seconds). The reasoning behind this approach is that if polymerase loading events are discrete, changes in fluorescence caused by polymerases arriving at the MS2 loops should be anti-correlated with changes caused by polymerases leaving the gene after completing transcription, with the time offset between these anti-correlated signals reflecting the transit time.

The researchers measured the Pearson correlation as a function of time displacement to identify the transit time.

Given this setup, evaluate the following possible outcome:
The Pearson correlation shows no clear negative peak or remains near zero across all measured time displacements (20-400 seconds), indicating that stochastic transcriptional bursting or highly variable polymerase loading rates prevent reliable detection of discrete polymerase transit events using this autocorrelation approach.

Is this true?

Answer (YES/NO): NO